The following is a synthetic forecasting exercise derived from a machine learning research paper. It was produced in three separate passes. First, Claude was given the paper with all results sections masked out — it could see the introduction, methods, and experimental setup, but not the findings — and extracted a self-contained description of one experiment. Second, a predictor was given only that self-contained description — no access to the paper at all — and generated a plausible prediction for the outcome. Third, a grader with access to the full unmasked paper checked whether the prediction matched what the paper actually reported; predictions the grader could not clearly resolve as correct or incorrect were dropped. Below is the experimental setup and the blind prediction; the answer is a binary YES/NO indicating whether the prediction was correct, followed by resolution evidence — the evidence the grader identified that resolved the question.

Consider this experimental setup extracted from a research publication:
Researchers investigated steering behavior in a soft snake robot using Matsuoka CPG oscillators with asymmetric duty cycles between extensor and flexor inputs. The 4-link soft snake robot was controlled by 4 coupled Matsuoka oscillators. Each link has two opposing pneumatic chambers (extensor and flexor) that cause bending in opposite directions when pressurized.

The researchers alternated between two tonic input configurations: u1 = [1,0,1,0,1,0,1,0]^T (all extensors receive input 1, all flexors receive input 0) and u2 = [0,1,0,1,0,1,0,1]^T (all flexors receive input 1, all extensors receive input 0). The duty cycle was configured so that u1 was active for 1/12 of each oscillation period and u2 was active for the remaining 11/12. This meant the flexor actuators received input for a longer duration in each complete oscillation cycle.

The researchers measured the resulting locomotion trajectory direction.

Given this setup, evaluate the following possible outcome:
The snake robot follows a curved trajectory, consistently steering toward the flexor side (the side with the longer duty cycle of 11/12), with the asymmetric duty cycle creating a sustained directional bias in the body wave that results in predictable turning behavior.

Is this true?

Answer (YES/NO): YES